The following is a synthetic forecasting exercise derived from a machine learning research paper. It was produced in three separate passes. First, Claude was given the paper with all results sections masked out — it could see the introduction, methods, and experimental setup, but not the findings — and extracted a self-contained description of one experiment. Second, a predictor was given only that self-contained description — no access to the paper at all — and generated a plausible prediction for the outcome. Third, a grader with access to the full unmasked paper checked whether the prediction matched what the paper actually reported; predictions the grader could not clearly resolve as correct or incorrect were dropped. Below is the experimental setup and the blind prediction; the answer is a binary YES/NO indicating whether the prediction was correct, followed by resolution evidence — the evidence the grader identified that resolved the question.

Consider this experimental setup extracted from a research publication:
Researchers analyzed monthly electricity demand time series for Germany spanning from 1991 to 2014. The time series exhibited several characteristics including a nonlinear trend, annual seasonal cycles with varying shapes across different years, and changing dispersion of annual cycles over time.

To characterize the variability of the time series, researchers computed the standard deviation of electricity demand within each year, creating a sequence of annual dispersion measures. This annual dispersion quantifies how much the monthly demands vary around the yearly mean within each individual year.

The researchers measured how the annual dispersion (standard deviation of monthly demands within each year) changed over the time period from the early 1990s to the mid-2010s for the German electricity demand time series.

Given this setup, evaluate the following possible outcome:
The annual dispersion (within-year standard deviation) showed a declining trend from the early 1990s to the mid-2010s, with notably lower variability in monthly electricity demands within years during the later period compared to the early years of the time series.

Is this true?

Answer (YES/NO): NO